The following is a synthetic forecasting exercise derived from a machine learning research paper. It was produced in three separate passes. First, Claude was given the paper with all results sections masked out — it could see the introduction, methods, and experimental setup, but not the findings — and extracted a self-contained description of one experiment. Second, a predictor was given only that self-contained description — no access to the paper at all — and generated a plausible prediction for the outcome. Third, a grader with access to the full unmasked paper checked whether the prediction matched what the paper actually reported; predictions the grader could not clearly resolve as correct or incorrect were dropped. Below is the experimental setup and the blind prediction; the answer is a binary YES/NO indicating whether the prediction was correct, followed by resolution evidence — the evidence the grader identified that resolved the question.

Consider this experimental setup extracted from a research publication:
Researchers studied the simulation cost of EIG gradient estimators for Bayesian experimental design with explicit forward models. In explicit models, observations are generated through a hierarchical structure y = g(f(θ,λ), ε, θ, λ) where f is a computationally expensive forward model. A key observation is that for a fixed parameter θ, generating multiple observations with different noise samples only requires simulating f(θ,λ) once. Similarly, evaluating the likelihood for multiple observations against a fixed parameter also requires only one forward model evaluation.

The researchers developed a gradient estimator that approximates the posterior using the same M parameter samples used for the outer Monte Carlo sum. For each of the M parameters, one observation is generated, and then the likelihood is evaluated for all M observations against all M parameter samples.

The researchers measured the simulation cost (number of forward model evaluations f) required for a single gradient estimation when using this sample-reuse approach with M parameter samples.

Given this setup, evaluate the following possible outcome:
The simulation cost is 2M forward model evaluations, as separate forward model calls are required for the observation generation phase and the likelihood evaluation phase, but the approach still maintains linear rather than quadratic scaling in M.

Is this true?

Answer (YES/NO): NO